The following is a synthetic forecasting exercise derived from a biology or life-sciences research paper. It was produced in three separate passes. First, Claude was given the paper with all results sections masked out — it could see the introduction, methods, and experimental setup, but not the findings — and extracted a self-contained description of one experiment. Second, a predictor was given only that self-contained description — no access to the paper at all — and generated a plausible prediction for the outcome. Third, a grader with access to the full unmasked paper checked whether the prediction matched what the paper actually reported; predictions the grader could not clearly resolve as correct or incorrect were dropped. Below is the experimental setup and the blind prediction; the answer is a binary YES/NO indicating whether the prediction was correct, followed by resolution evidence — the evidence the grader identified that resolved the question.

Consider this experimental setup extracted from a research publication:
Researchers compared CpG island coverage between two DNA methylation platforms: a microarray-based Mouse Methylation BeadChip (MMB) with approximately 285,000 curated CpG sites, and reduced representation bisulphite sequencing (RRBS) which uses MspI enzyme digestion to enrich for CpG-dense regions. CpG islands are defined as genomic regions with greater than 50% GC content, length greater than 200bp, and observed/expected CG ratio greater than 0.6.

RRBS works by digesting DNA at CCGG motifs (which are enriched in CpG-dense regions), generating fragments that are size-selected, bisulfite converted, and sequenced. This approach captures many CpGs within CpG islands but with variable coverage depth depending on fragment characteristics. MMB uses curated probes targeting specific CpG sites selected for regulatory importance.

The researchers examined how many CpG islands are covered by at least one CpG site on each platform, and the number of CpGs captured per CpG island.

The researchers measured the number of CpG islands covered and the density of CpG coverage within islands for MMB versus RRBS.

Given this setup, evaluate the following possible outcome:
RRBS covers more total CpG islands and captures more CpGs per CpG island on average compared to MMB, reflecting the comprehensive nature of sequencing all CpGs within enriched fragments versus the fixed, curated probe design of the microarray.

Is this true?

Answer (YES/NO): YES